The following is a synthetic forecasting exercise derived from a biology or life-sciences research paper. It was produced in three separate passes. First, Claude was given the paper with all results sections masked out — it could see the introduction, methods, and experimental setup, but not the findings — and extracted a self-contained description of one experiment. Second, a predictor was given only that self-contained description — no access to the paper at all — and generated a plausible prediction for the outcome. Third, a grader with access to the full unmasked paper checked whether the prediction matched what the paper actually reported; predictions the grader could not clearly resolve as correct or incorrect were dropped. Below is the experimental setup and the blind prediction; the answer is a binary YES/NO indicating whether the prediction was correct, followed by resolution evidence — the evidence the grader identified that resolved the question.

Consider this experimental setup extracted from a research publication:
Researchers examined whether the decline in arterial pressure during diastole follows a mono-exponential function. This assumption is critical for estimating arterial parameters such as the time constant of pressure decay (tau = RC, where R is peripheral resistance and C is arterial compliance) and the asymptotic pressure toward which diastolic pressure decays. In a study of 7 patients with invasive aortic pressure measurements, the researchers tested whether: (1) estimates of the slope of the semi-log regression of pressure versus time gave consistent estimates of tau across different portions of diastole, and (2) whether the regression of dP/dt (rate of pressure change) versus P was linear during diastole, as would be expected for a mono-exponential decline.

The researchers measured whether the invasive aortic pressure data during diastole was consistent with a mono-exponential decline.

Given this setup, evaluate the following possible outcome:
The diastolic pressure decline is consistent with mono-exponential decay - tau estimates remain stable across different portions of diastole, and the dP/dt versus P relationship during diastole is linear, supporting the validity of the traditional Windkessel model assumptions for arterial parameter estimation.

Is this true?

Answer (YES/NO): NO